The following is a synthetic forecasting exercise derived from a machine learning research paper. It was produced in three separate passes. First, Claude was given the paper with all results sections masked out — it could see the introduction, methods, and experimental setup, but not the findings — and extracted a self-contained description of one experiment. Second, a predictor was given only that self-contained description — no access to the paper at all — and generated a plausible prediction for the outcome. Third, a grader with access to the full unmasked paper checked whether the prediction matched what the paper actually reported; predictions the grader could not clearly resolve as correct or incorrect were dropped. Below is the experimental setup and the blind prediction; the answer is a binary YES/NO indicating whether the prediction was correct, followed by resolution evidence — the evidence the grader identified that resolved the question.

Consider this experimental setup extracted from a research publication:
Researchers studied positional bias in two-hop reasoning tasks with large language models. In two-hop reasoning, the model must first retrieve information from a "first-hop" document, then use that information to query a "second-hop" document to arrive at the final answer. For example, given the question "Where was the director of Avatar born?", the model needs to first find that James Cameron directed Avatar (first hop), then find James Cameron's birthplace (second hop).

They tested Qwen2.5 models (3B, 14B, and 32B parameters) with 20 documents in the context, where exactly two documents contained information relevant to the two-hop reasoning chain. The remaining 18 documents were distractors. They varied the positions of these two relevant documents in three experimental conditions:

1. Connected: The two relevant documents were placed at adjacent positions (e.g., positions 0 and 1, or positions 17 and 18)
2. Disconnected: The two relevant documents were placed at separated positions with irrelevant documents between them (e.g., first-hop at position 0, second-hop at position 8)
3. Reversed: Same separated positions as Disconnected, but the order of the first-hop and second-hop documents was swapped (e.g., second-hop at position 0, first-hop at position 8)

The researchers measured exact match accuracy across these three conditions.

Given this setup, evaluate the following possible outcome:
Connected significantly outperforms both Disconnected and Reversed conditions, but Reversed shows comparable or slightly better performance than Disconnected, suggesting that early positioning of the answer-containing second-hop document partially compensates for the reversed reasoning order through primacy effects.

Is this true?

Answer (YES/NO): NO